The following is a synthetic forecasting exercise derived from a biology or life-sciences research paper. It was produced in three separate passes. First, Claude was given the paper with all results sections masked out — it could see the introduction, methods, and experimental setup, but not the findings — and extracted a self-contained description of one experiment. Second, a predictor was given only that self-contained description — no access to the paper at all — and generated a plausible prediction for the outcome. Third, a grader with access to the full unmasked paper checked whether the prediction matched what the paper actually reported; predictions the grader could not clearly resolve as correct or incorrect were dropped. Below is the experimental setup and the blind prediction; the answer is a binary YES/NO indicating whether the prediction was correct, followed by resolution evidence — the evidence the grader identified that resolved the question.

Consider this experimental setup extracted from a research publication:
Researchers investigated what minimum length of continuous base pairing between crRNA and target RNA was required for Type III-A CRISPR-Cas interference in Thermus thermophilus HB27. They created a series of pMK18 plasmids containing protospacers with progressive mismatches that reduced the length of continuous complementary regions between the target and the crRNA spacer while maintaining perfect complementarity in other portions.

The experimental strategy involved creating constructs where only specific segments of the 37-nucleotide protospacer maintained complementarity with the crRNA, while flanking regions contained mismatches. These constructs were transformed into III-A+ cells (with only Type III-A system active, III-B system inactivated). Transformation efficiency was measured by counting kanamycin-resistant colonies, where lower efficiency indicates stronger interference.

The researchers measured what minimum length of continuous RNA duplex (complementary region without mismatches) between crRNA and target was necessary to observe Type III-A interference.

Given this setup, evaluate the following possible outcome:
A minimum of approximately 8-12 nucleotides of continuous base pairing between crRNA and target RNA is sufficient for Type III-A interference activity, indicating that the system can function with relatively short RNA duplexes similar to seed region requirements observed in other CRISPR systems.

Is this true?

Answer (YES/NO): NO